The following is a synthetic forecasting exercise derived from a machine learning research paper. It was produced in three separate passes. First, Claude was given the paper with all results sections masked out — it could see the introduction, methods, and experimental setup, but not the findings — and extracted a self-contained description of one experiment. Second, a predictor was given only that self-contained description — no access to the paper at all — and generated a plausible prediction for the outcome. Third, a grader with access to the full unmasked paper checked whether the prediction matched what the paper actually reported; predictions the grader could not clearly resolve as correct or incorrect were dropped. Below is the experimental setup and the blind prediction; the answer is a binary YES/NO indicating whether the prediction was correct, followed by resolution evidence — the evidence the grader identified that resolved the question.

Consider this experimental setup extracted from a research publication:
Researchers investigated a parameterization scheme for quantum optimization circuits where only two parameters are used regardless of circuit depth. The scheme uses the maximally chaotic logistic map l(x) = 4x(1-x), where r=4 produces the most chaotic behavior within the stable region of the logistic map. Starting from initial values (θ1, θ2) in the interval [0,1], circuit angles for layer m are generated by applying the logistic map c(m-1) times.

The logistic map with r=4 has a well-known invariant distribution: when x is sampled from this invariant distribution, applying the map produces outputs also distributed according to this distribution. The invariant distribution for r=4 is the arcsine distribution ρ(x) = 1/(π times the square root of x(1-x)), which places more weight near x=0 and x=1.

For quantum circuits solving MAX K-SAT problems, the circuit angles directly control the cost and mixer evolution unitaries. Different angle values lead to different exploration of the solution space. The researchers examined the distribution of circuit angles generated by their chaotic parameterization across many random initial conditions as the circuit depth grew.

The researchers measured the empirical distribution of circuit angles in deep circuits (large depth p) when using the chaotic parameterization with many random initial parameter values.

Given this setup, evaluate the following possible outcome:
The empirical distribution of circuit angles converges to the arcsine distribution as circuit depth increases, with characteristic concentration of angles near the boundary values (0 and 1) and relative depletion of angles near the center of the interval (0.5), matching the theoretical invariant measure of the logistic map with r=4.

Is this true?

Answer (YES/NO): YES